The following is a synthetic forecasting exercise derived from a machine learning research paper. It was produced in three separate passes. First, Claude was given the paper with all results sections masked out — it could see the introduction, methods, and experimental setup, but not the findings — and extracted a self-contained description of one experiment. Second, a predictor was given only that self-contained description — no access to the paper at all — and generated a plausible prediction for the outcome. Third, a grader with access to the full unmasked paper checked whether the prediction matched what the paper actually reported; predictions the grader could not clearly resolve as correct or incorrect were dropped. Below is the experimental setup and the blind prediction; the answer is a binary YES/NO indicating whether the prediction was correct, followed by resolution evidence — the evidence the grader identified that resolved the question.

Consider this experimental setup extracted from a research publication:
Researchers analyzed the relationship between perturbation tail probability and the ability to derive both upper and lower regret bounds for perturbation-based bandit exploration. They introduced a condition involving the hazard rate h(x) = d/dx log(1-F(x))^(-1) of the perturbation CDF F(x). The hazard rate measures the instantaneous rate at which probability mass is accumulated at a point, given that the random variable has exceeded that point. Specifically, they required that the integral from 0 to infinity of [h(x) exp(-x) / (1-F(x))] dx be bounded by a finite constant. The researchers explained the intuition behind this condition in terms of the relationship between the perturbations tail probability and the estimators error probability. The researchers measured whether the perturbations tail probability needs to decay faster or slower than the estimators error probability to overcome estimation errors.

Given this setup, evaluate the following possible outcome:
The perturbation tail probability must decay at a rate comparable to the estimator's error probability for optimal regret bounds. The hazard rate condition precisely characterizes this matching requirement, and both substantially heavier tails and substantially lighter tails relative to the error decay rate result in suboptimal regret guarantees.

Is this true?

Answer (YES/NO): NO